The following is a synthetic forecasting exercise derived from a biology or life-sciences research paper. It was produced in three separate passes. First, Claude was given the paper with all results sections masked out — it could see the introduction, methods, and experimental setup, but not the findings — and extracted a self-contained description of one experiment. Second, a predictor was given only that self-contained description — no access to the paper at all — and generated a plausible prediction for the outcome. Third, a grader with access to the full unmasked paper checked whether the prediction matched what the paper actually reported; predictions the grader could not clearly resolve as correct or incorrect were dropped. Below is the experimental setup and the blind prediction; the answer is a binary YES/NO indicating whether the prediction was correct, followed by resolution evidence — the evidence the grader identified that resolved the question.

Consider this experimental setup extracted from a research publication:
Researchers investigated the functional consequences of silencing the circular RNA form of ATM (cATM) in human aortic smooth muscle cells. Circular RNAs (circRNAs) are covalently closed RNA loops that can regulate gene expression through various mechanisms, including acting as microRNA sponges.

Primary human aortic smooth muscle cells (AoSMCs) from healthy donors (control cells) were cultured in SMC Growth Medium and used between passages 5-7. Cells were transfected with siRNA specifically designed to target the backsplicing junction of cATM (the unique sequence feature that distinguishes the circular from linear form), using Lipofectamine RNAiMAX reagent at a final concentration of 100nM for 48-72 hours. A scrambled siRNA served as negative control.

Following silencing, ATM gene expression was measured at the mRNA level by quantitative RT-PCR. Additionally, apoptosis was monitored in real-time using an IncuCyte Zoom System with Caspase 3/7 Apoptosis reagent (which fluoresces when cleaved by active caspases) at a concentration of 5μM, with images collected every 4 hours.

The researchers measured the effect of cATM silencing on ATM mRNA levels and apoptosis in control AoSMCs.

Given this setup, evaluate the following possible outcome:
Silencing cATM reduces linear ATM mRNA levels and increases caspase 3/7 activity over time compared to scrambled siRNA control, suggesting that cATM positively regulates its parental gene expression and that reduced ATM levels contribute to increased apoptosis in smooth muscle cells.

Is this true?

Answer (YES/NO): NO